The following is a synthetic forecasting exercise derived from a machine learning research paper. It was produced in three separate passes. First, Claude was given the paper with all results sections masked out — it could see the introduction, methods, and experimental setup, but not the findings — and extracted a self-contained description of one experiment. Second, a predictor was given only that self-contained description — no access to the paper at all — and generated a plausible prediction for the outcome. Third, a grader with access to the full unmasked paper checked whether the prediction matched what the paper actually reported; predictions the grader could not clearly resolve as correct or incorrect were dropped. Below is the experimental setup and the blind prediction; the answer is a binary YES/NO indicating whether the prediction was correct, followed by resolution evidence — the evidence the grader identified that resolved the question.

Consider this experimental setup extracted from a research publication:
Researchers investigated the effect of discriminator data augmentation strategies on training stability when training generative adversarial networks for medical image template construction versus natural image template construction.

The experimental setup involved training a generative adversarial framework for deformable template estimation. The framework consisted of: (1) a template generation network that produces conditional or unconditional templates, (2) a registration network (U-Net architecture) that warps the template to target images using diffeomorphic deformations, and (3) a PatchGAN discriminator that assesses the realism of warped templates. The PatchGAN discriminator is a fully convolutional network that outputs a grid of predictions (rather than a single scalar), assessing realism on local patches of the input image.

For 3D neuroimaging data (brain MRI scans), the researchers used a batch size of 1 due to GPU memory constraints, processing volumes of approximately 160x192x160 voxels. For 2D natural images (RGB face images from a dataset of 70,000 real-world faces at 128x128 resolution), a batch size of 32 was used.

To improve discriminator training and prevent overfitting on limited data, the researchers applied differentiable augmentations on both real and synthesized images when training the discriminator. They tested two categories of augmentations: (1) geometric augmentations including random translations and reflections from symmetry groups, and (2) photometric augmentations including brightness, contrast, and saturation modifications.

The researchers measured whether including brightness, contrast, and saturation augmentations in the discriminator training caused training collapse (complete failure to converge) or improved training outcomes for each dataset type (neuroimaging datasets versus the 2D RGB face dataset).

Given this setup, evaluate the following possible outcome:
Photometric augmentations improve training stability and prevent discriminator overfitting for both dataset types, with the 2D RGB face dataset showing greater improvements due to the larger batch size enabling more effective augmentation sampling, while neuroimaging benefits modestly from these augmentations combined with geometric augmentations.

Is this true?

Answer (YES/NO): NO